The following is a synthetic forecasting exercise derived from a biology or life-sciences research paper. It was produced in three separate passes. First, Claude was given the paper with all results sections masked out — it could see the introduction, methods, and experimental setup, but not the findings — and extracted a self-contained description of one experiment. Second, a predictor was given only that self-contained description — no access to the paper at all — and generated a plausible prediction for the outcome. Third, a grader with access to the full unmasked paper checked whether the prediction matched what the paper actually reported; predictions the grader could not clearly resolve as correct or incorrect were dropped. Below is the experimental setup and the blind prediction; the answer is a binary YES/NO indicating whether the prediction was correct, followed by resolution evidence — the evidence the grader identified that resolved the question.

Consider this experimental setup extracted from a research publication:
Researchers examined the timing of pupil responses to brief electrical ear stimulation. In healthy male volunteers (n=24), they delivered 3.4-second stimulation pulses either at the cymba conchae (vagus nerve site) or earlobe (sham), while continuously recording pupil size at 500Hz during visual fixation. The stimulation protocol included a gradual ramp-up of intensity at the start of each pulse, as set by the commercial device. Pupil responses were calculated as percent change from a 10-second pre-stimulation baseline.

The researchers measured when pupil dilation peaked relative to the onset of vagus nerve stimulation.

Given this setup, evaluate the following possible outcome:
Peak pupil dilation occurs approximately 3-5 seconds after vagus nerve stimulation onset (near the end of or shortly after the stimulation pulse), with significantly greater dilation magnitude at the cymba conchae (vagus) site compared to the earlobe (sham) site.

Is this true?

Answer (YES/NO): YES